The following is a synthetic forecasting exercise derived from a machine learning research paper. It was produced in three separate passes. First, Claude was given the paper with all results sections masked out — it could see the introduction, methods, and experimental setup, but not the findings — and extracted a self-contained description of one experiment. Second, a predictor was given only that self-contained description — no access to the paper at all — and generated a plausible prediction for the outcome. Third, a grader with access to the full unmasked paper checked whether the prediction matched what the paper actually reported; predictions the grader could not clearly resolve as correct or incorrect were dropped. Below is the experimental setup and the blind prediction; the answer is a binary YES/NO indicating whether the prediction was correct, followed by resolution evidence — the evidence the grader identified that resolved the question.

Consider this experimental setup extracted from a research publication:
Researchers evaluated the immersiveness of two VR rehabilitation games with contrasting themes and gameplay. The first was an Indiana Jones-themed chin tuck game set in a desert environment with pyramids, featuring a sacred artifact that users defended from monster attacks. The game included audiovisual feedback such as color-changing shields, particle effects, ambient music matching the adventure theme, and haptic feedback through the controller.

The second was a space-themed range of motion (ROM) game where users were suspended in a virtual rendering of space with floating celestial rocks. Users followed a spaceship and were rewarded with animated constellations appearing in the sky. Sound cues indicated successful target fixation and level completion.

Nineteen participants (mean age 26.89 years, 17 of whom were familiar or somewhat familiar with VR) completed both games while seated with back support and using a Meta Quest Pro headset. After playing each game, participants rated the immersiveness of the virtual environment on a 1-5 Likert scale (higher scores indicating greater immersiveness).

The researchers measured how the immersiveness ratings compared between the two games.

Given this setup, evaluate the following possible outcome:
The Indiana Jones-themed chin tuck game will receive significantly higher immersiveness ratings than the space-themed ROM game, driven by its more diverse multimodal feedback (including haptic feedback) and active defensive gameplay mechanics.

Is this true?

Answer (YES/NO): NO